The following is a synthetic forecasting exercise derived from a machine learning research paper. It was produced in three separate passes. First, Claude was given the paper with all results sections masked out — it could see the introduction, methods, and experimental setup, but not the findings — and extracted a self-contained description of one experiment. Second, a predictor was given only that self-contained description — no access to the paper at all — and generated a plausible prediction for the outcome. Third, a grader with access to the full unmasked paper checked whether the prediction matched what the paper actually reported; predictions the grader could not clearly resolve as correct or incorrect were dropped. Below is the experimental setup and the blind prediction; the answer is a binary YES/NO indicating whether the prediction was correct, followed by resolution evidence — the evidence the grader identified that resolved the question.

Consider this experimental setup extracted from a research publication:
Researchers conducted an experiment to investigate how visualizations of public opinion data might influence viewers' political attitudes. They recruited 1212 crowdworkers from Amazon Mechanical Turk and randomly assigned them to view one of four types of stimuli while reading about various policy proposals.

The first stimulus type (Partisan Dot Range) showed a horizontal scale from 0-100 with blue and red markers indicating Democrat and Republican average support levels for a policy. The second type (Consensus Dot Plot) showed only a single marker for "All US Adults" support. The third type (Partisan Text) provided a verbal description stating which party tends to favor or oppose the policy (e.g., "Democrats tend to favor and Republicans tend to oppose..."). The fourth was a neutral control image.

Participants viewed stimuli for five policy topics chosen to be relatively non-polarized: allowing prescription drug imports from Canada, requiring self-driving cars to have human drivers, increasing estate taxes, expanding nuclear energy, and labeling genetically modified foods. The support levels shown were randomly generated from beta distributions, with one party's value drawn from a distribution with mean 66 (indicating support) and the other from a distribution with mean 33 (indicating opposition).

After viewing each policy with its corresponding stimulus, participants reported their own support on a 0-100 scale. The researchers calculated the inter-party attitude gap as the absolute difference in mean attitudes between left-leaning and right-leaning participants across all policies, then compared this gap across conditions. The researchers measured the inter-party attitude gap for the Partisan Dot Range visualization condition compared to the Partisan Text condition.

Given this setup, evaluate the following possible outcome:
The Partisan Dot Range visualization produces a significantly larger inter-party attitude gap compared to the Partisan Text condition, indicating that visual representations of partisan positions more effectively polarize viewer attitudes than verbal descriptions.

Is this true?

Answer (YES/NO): YES